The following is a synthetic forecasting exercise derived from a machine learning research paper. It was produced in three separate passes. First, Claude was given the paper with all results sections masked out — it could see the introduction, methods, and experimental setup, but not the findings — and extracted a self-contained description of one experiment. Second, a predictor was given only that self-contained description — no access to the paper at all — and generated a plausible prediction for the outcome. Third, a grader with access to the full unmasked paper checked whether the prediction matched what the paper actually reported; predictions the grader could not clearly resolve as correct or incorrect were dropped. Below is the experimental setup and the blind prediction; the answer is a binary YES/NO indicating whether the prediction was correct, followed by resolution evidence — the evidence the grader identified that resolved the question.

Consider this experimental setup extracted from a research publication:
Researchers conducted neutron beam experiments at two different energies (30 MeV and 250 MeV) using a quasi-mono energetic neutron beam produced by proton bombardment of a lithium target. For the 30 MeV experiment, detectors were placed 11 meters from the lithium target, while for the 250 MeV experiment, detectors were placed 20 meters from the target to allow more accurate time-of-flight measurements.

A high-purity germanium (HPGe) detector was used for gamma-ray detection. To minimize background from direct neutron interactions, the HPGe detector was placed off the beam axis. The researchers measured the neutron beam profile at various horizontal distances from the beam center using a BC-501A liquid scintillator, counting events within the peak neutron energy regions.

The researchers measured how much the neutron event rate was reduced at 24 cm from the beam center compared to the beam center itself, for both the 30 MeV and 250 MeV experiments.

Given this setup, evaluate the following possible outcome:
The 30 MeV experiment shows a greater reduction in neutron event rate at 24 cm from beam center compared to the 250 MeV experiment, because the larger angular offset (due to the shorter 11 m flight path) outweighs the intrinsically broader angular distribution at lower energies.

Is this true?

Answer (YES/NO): YES